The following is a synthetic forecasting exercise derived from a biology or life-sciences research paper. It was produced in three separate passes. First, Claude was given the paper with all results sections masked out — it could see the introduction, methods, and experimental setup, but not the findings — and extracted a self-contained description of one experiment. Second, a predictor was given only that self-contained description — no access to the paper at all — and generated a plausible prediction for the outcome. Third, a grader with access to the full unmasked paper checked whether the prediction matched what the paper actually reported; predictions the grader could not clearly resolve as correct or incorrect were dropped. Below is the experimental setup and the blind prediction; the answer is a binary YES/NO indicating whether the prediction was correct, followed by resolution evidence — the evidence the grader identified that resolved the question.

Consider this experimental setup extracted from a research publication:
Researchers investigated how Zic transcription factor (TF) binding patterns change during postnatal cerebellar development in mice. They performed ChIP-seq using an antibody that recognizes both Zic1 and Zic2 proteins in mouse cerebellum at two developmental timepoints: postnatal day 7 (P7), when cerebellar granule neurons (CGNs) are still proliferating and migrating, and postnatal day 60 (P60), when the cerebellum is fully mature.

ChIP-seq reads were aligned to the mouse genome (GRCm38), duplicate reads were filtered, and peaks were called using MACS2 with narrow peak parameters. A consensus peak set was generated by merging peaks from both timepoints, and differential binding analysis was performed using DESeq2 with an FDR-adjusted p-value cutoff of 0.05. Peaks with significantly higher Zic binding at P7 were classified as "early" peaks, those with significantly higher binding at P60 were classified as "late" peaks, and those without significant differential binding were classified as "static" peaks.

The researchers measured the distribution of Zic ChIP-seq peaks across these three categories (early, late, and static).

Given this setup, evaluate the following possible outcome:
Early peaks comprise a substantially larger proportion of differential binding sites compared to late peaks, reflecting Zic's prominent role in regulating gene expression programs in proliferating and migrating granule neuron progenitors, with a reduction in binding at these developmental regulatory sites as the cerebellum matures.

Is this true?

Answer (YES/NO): NO